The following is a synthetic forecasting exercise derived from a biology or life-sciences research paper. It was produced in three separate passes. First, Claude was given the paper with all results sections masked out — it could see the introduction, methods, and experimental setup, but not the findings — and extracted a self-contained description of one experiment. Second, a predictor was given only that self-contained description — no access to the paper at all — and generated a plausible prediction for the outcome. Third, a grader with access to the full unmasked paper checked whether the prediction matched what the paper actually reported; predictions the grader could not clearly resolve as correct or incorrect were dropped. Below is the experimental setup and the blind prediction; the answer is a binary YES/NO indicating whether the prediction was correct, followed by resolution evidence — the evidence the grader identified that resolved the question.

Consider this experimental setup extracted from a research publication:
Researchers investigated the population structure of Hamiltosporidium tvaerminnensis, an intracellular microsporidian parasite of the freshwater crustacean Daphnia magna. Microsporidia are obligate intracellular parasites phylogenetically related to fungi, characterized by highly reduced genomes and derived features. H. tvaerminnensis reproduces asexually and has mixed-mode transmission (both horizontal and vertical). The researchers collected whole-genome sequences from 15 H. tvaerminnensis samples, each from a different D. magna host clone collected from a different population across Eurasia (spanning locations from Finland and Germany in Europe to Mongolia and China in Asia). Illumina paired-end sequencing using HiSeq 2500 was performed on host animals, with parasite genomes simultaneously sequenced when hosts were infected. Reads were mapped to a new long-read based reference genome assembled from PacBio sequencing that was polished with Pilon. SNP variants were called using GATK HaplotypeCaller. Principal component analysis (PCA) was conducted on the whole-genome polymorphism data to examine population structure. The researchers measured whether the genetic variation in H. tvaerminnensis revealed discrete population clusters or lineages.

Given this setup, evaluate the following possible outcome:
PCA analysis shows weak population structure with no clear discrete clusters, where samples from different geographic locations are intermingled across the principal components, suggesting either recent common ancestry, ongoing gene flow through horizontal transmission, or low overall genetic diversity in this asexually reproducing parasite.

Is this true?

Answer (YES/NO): NO